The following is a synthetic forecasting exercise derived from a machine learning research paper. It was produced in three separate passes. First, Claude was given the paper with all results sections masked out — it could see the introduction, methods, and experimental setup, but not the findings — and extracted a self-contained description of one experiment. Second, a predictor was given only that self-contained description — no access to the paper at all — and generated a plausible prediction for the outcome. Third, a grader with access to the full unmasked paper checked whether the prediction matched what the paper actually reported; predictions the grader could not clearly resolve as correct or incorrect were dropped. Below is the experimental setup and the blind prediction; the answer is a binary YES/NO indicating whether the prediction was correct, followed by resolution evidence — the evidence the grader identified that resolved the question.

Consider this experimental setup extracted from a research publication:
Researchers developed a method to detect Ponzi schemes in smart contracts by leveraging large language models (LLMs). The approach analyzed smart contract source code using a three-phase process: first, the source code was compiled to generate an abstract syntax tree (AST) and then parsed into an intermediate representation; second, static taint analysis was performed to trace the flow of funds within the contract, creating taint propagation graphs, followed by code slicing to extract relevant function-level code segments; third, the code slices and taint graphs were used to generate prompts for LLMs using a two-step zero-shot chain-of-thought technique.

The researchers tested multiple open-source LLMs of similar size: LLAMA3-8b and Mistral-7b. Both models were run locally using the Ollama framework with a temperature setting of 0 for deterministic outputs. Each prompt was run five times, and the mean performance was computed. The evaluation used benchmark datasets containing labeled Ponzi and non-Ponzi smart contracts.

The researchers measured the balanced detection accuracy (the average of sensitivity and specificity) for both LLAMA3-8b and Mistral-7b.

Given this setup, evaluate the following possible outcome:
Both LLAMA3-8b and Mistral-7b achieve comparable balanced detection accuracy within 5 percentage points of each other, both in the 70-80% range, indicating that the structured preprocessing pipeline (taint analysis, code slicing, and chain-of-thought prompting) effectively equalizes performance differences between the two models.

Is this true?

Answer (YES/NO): NO